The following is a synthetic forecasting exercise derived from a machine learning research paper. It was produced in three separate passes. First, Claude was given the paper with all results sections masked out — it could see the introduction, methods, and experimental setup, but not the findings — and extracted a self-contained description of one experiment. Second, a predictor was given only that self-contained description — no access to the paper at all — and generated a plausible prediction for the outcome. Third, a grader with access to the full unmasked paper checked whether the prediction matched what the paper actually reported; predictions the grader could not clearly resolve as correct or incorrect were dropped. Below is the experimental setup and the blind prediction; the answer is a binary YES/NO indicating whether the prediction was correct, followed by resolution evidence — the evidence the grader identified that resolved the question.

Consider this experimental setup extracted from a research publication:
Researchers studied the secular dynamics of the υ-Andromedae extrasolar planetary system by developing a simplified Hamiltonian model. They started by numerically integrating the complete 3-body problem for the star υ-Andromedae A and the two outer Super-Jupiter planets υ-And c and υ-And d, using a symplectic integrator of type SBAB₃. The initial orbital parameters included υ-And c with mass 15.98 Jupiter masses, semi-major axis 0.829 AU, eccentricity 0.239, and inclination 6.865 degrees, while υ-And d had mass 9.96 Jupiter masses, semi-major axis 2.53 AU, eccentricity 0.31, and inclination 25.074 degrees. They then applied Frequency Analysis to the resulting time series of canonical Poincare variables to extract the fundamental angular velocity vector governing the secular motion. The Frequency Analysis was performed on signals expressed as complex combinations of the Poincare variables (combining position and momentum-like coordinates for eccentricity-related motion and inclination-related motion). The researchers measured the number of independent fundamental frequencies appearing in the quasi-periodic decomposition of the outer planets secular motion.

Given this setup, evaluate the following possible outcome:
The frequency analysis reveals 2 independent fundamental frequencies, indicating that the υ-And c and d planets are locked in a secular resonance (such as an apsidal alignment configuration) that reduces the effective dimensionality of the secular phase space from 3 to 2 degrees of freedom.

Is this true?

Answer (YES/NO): NO